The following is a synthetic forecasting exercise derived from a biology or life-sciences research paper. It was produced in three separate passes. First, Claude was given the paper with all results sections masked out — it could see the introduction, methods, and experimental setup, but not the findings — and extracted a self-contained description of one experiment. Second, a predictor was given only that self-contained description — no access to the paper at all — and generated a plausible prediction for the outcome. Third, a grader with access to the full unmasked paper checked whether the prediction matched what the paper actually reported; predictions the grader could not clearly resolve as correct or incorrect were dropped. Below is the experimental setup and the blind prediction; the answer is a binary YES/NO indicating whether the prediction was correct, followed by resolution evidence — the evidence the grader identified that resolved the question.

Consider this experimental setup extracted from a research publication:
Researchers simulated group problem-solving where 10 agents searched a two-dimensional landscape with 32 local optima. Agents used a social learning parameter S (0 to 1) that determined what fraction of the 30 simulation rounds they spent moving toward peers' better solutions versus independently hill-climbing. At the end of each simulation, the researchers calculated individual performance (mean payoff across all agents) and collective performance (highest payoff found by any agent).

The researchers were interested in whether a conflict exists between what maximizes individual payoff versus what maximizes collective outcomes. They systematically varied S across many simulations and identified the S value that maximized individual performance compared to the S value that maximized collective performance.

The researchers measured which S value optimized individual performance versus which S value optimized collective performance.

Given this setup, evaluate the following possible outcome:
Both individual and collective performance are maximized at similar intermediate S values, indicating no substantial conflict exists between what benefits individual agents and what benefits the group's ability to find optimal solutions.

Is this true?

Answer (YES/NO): NO